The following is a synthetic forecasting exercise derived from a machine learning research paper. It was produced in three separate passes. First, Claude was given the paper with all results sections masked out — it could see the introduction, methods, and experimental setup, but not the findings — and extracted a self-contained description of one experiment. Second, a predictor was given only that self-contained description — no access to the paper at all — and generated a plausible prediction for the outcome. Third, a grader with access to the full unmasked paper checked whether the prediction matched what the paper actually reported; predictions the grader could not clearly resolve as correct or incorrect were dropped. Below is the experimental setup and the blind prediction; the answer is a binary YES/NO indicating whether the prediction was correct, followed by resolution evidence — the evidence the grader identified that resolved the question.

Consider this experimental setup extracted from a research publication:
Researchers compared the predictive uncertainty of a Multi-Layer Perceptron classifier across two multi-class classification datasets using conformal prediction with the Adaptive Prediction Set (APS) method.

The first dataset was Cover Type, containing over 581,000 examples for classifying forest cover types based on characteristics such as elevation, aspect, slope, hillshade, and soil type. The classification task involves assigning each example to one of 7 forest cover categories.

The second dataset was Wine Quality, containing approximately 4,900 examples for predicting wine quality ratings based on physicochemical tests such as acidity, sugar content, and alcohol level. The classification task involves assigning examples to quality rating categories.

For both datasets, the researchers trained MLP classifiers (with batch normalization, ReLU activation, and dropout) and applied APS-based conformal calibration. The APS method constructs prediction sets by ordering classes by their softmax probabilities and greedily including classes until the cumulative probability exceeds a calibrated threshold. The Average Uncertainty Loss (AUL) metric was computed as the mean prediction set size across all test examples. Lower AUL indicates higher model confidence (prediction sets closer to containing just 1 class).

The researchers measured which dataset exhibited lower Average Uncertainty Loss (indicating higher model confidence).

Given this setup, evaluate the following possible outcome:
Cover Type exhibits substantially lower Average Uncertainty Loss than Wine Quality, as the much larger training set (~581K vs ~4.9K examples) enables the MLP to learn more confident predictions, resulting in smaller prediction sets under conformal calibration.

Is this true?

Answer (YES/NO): YES